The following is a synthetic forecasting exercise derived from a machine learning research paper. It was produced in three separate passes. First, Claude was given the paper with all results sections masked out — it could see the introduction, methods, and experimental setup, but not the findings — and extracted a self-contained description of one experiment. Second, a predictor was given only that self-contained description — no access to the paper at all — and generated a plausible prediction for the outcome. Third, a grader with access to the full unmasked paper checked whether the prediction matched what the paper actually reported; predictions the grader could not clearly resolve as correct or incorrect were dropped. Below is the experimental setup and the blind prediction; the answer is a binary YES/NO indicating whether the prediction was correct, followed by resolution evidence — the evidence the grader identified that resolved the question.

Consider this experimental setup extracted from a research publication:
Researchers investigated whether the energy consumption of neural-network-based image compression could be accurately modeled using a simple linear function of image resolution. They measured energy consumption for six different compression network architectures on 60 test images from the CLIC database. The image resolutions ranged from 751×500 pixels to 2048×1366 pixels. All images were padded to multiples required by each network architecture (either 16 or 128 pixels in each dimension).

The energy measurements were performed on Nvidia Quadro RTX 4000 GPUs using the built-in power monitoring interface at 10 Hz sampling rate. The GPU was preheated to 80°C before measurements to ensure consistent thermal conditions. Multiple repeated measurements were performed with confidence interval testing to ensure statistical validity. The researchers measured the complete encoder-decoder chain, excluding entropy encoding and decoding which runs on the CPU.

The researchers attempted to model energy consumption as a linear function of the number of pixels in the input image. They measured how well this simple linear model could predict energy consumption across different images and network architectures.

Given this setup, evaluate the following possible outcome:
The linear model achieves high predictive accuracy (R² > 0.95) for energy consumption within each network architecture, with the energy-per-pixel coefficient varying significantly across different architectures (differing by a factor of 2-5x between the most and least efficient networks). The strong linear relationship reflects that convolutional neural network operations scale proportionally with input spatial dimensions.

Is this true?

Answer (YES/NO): NO